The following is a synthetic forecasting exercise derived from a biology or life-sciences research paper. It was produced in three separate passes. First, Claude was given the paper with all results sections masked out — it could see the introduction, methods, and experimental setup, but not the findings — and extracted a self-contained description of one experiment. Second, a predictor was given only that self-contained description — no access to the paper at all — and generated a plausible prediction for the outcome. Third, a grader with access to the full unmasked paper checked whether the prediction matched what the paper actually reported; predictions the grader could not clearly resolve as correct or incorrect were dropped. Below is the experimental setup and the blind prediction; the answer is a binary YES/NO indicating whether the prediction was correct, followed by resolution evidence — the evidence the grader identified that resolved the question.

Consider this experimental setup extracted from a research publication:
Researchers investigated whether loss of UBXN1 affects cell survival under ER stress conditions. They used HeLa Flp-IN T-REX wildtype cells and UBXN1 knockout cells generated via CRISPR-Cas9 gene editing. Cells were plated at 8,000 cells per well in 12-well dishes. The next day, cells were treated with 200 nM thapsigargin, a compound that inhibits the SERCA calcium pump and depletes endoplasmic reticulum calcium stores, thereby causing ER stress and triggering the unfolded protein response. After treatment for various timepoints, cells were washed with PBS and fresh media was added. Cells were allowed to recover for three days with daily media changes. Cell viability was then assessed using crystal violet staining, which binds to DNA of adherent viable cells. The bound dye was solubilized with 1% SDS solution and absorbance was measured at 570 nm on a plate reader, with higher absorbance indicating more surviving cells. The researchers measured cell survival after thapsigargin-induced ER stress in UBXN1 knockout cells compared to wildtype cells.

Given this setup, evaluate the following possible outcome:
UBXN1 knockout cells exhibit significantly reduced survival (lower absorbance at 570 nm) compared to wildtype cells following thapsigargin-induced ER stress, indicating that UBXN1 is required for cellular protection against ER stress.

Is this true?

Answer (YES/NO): YES